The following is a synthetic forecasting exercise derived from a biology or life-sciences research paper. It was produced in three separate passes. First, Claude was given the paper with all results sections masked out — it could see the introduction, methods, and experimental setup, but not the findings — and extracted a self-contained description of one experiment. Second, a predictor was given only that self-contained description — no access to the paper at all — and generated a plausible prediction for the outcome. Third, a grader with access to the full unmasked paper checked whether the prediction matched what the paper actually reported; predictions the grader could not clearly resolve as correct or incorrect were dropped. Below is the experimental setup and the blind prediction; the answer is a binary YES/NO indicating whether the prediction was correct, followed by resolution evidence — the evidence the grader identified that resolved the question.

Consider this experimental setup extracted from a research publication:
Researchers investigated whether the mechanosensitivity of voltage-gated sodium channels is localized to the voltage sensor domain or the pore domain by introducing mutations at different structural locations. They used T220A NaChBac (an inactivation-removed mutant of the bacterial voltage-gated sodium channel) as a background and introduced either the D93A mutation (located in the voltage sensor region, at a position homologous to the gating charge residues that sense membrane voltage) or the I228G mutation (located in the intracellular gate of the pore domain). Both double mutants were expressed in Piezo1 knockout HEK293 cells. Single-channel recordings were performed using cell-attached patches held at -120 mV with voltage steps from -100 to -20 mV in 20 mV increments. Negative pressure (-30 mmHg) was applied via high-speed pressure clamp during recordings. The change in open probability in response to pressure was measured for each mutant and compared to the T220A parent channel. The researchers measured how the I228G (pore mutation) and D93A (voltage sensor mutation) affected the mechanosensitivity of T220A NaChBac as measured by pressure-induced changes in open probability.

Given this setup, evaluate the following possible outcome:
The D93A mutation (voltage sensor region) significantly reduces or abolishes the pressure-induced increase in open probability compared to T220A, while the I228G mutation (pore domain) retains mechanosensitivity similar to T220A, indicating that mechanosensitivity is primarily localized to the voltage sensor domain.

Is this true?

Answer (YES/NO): NO